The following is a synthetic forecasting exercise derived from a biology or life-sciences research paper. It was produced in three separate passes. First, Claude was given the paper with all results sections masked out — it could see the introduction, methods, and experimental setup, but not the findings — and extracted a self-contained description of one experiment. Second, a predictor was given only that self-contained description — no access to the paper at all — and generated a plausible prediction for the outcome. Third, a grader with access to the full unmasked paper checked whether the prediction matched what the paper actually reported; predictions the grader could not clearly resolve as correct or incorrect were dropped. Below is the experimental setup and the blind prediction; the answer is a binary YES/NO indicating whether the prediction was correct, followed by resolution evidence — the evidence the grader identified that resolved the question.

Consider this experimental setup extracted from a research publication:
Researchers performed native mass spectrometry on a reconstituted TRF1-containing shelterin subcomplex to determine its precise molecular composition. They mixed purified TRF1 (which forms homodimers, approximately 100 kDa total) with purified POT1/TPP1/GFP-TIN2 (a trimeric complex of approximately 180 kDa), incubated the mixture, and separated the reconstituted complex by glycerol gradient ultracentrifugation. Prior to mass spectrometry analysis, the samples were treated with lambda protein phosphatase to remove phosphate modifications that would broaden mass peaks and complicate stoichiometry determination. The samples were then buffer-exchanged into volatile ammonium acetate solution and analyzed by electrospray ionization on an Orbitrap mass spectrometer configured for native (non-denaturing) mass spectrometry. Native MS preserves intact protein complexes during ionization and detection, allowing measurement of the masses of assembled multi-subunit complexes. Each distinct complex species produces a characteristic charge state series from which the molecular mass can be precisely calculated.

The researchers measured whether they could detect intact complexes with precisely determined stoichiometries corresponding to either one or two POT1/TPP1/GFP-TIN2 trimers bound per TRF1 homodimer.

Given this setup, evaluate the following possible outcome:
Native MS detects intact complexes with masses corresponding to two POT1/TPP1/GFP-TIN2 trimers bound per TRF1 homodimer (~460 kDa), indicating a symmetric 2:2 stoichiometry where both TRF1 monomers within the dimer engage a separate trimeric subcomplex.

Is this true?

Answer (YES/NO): YES